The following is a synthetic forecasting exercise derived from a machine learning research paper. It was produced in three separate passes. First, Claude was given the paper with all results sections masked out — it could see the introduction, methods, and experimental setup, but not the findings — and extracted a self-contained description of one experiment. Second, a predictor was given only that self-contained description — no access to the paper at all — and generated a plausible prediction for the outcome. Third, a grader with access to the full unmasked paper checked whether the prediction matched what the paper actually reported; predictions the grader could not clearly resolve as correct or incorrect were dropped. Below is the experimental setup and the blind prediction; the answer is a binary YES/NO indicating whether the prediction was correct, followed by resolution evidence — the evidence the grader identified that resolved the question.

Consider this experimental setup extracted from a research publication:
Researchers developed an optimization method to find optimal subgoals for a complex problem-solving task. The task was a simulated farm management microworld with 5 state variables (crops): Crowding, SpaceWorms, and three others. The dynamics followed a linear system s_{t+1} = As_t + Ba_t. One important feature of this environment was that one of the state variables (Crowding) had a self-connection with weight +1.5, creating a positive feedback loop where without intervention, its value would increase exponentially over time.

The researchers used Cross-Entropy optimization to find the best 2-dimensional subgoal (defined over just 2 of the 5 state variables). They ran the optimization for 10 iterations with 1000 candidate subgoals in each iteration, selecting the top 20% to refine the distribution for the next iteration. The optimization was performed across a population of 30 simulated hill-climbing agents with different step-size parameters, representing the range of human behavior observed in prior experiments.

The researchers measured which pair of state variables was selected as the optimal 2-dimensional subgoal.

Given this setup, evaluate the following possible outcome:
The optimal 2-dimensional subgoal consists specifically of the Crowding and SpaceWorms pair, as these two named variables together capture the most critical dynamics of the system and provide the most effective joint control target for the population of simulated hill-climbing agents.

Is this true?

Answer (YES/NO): YES